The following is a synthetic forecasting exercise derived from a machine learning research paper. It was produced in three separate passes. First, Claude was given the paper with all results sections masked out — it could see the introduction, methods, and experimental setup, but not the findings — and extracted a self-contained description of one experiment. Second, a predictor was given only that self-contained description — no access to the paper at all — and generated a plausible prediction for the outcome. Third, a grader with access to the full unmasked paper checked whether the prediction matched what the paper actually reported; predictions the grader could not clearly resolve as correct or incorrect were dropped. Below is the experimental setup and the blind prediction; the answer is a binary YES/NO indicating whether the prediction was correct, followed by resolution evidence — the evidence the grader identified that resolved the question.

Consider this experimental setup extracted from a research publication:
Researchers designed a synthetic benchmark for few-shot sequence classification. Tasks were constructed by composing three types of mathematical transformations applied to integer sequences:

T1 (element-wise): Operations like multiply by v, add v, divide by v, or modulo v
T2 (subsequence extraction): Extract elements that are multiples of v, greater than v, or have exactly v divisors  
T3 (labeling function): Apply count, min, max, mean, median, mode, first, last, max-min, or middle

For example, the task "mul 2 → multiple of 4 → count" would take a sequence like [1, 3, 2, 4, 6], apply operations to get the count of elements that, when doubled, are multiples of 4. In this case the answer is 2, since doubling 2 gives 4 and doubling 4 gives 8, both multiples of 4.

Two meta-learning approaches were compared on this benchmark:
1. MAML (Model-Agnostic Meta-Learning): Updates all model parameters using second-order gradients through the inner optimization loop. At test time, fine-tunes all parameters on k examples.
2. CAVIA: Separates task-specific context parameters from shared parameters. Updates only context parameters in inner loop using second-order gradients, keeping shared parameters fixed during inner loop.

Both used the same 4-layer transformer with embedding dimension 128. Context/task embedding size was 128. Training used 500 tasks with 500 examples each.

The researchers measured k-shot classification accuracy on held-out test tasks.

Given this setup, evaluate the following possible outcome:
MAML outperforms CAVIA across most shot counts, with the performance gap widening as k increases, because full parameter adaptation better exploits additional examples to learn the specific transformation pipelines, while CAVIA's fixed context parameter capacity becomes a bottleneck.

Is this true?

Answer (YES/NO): NO